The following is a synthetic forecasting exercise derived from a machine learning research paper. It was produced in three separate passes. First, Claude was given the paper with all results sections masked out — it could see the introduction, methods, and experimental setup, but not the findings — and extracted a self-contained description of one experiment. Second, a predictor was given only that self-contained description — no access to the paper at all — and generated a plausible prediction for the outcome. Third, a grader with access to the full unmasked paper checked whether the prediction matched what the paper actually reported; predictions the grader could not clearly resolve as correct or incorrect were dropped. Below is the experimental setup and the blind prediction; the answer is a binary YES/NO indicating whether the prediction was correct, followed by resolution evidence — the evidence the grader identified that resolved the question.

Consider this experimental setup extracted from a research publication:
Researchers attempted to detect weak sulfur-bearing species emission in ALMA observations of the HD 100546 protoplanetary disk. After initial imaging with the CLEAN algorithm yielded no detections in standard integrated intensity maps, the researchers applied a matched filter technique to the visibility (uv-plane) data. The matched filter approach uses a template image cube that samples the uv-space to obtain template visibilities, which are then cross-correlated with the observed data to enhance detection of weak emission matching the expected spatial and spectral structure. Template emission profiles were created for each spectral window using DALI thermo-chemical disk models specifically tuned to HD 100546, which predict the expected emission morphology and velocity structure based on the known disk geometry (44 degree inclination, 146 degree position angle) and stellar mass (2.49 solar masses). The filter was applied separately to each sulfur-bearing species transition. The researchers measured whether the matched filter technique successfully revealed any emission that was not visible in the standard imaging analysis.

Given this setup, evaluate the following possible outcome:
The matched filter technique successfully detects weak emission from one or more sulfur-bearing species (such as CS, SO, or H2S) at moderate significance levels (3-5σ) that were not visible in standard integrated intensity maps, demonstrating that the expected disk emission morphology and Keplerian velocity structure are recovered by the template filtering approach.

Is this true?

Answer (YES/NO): NO